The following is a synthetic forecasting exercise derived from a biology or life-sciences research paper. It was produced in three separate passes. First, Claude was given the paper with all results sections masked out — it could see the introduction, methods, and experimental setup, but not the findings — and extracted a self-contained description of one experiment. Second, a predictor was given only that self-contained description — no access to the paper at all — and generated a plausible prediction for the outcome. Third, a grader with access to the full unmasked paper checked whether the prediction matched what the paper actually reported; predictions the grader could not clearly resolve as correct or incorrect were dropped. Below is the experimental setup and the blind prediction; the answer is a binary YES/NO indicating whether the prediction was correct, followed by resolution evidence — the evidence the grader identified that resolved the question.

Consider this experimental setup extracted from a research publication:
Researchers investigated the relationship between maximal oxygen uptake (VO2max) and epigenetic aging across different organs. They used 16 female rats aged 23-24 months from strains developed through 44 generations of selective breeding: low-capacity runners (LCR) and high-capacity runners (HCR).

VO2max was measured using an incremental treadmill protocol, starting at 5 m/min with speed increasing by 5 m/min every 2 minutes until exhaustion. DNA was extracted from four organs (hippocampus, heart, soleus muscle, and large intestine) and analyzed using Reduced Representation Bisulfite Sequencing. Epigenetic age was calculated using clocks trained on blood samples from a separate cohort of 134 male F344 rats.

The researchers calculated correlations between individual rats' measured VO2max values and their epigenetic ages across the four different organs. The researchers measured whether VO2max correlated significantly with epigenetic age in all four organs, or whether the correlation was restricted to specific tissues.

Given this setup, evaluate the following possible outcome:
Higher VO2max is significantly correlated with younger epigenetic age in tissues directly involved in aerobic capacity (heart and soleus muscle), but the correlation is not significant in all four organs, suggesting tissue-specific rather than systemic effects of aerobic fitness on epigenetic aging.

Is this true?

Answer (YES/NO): NO